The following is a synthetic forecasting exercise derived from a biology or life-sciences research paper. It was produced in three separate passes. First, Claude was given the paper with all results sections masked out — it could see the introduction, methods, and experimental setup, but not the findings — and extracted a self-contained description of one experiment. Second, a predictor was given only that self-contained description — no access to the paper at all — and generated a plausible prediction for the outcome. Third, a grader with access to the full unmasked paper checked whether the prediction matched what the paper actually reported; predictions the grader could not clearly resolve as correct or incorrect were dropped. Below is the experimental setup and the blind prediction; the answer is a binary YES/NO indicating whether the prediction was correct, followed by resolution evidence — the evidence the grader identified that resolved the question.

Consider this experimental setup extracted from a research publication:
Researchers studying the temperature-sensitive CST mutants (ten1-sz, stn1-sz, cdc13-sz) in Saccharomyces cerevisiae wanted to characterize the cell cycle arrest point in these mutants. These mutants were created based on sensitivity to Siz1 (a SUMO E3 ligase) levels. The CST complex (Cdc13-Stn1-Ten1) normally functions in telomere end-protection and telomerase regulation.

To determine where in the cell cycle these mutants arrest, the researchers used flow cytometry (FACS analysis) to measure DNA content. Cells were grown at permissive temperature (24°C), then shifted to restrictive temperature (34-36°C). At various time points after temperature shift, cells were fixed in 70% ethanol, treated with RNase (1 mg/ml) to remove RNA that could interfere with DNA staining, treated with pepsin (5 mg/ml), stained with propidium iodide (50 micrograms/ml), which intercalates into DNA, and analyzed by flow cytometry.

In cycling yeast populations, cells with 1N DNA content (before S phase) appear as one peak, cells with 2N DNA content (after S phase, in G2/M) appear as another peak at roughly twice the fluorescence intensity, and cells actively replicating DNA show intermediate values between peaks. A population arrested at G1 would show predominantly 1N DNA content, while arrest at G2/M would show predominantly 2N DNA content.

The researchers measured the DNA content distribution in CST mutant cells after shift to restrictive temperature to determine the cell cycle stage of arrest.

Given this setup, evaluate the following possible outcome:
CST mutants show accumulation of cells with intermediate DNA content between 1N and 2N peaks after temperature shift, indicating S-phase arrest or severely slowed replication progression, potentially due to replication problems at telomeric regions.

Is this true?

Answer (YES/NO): NO